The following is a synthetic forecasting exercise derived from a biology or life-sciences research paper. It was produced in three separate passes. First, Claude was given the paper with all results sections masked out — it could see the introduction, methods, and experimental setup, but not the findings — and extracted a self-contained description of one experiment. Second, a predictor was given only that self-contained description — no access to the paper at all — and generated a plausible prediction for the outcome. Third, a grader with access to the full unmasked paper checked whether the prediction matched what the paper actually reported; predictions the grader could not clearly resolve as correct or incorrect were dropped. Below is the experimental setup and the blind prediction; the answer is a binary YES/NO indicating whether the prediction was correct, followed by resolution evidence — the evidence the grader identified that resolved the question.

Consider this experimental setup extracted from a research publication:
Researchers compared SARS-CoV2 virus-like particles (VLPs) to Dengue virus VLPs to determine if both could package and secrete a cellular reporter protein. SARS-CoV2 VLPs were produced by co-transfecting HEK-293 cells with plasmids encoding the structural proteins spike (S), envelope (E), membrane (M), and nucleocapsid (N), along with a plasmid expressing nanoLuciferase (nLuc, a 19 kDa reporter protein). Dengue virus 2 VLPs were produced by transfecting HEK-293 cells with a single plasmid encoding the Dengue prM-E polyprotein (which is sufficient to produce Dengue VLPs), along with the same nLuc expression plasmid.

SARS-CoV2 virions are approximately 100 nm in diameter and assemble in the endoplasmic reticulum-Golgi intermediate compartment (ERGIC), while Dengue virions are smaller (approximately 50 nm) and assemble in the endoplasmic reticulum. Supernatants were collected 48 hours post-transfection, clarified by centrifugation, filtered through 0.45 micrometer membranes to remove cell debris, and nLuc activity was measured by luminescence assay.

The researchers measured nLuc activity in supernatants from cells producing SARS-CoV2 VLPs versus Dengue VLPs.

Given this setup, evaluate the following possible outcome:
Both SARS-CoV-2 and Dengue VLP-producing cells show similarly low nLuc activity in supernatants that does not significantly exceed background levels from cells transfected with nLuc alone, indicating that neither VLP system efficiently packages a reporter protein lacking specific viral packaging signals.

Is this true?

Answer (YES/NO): NO